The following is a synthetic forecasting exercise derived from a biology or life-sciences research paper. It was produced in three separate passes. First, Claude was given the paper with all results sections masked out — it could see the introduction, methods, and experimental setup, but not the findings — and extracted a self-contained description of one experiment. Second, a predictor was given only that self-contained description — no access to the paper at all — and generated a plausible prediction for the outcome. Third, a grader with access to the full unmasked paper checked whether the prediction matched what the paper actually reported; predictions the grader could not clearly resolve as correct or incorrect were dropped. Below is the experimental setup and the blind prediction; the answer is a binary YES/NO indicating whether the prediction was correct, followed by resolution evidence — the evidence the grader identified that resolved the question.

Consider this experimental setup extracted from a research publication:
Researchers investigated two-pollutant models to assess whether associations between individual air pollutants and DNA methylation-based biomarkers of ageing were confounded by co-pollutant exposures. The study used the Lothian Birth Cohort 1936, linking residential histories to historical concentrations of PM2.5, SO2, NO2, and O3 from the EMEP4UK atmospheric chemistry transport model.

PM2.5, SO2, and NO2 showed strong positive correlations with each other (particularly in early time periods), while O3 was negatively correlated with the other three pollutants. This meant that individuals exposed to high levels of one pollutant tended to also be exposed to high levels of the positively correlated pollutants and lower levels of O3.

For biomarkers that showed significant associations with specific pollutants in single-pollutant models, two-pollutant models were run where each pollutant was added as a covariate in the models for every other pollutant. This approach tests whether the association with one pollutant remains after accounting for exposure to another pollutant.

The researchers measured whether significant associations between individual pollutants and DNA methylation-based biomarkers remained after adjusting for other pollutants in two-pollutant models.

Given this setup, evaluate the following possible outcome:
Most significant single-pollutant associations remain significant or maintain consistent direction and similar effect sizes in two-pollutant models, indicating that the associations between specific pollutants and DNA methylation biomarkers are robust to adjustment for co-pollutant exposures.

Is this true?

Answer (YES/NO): NO